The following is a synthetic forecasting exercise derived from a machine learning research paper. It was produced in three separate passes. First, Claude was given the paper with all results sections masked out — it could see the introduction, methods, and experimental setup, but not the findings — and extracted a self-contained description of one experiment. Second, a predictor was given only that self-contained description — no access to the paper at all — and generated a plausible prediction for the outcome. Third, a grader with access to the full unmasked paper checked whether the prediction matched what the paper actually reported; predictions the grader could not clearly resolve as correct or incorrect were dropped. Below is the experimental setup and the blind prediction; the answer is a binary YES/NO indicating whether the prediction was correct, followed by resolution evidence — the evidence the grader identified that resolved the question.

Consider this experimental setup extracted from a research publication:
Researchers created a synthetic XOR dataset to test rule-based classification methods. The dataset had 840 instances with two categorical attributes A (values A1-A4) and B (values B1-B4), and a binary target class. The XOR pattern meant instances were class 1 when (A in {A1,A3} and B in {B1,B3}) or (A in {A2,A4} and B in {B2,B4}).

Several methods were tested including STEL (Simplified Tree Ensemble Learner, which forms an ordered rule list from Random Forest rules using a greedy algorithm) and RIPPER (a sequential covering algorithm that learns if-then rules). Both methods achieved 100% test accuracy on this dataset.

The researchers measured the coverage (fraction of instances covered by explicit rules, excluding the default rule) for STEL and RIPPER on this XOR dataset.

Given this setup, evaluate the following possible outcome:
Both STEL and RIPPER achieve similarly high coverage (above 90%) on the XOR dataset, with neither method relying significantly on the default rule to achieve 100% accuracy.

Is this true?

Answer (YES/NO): NO